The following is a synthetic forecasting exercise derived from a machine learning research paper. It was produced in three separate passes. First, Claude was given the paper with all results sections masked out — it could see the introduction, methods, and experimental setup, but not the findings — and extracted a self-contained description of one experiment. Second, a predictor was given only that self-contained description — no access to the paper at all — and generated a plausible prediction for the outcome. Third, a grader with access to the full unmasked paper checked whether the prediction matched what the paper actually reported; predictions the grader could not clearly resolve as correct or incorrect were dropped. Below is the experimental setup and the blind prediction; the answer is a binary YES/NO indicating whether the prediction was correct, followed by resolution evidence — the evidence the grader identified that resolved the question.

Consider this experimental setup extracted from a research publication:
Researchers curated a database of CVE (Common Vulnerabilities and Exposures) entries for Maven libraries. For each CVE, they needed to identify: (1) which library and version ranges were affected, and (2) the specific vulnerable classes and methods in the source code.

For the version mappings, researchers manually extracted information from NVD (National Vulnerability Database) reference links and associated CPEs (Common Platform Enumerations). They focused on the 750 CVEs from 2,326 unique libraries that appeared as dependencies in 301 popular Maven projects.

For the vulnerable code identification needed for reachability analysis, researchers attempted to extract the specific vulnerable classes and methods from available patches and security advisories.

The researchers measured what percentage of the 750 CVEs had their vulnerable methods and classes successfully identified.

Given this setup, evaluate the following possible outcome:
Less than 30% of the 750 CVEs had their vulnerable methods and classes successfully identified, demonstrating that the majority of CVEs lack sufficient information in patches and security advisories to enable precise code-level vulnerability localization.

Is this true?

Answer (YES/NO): NO